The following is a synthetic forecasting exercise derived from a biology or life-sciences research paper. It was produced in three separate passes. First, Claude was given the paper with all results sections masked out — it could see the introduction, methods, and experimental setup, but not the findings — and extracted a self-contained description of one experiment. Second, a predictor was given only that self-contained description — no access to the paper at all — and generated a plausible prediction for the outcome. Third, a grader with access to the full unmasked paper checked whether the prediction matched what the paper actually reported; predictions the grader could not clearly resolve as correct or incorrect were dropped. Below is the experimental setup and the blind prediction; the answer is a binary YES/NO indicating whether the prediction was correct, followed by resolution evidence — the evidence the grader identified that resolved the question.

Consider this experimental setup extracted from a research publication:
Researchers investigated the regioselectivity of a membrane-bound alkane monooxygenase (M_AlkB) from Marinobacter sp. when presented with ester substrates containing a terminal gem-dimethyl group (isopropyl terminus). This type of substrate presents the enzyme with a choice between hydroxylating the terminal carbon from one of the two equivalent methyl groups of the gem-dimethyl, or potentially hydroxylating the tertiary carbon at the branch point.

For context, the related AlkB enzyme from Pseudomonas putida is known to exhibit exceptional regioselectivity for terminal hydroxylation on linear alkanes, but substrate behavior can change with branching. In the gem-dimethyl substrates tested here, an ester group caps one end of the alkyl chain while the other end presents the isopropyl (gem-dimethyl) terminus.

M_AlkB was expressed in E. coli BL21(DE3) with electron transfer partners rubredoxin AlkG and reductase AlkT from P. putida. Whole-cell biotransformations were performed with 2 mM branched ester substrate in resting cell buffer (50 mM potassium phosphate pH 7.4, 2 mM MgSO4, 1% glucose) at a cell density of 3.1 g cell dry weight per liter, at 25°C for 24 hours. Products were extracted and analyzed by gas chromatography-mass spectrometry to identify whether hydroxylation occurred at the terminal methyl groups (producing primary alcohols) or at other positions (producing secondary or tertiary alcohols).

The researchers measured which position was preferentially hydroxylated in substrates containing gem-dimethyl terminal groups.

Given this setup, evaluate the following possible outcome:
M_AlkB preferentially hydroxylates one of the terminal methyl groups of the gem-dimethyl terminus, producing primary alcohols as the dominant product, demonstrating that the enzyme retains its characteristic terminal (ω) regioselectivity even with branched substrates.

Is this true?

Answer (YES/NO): YES